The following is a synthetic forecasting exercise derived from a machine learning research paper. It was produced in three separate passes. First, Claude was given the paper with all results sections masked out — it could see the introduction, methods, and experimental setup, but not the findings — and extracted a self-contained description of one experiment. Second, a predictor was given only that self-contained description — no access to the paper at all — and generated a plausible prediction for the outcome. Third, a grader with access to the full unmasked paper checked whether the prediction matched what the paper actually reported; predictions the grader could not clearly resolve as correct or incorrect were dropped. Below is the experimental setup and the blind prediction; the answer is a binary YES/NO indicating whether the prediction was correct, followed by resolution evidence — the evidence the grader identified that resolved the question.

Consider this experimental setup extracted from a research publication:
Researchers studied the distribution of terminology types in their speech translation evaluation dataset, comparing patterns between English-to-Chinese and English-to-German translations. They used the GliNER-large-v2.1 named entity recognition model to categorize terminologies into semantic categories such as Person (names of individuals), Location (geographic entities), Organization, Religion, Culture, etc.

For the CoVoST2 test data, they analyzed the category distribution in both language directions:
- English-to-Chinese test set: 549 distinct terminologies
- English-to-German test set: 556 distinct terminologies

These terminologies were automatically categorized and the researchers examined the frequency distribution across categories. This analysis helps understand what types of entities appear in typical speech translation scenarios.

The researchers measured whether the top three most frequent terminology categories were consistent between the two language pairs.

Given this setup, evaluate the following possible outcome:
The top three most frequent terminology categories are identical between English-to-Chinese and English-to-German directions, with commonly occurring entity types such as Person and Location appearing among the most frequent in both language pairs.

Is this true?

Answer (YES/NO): YES